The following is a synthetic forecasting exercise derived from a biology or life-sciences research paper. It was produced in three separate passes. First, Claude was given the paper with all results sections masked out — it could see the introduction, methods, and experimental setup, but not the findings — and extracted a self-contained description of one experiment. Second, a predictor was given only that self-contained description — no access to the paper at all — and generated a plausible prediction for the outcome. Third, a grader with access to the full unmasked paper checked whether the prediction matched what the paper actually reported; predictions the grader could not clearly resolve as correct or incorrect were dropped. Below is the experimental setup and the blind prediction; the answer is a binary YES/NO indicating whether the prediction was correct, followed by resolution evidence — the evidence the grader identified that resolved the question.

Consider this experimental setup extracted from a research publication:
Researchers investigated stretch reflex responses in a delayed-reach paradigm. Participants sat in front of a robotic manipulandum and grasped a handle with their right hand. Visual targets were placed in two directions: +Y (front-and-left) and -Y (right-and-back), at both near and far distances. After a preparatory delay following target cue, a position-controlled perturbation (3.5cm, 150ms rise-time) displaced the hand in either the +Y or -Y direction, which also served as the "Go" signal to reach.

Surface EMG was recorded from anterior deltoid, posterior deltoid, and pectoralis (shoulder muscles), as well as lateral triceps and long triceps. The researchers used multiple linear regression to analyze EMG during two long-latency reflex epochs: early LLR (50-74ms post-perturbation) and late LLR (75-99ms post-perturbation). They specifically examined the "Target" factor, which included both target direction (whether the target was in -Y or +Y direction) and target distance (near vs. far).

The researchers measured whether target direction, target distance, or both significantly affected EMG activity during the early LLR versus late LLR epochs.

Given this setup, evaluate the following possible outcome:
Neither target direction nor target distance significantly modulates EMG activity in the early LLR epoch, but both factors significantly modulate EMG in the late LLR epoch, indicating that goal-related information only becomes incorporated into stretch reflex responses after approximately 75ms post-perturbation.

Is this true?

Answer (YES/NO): NO